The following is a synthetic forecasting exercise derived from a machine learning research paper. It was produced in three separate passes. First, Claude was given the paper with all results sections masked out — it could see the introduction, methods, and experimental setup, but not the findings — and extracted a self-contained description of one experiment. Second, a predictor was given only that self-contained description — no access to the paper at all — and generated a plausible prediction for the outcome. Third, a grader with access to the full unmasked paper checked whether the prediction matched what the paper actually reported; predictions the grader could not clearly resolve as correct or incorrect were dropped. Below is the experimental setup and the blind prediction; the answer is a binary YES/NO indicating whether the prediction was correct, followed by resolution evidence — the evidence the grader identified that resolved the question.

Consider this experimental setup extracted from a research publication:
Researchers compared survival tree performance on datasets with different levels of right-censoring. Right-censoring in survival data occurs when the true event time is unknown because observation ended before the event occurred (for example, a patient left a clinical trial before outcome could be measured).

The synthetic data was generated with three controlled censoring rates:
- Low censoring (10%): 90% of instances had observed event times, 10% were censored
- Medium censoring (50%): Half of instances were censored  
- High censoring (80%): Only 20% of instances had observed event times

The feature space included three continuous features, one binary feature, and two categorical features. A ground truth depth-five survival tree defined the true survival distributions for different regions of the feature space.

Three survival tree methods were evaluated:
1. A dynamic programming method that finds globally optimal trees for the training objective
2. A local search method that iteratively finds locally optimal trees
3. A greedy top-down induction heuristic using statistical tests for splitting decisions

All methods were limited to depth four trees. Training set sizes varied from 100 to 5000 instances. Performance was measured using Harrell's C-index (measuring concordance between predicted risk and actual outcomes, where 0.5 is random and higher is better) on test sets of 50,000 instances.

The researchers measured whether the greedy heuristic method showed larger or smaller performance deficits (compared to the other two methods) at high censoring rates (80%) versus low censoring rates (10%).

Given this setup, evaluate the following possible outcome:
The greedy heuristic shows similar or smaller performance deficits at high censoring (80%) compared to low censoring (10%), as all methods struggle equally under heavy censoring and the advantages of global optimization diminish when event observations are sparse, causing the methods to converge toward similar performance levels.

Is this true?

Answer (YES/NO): NO